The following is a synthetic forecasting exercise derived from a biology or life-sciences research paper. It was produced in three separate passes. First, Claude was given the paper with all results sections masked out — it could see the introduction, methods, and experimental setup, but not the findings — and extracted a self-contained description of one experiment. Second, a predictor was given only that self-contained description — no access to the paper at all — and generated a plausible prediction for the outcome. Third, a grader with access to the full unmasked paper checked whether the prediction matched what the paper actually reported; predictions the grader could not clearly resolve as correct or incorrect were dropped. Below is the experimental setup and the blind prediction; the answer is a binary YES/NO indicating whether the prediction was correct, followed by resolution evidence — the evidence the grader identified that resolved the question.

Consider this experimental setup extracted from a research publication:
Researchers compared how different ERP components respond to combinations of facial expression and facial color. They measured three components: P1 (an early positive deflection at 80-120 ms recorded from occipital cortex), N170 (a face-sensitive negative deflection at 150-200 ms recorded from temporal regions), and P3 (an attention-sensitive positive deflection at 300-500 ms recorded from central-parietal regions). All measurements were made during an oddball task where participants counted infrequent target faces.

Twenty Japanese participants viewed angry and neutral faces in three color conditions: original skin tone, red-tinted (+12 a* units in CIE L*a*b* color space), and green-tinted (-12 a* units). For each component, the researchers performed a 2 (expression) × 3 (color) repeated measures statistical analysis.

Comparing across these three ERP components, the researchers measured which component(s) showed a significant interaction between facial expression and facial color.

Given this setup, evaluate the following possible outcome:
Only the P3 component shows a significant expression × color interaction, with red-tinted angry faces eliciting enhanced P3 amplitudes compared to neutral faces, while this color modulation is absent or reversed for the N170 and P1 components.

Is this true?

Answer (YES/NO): YES